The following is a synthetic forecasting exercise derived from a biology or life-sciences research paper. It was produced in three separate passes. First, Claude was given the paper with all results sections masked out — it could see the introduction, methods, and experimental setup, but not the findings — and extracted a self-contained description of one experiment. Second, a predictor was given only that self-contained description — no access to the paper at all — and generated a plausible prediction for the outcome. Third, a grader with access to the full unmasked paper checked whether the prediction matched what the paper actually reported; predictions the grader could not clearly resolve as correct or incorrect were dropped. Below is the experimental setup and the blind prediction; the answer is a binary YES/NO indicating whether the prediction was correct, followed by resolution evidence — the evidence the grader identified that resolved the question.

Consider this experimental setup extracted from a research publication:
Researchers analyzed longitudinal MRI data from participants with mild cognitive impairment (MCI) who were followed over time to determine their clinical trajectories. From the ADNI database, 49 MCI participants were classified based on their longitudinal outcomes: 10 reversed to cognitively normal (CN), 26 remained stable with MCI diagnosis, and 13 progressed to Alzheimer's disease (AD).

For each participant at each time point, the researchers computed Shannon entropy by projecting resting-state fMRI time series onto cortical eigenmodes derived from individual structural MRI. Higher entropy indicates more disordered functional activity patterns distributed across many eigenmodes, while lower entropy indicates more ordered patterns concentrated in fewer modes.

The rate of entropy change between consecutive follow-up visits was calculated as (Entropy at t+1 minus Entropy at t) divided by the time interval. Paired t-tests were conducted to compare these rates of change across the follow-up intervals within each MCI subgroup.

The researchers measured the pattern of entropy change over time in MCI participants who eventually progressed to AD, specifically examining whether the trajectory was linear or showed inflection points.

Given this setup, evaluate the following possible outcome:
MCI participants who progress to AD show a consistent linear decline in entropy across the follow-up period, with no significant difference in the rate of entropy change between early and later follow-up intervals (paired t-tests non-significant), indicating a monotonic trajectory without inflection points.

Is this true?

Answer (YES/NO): NO